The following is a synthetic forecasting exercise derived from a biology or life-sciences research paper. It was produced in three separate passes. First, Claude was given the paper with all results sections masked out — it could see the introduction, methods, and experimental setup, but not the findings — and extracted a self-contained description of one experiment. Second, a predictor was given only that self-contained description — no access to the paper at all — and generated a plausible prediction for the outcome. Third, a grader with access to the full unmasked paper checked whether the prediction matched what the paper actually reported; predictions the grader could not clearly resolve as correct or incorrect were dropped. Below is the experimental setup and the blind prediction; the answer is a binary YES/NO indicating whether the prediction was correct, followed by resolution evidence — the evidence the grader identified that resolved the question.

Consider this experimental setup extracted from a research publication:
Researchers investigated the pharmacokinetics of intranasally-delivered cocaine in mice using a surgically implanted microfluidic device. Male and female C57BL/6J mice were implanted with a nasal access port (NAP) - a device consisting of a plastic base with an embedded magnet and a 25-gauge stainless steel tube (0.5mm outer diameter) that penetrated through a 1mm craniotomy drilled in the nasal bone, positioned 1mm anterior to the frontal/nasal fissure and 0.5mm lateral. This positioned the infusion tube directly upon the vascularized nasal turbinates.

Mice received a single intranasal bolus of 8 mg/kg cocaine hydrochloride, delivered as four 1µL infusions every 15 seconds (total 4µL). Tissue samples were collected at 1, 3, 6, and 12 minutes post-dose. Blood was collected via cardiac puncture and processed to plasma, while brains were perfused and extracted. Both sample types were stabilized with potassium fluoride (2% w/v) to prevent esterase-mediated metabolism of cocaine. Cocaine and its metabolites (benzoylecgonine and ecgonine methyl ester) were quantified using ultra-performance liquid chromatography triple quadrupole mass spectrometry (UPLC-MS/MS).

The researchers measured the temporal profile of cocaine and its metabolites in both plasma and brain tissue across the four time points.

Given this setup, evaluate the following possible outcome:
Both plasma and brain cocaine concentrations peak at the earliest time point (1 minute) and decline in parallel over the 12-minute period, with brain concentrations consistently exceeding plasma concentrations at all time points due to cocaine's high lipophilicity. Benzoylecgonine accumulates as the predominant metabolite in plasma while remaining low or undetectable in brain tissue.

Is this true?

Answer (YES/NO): NO